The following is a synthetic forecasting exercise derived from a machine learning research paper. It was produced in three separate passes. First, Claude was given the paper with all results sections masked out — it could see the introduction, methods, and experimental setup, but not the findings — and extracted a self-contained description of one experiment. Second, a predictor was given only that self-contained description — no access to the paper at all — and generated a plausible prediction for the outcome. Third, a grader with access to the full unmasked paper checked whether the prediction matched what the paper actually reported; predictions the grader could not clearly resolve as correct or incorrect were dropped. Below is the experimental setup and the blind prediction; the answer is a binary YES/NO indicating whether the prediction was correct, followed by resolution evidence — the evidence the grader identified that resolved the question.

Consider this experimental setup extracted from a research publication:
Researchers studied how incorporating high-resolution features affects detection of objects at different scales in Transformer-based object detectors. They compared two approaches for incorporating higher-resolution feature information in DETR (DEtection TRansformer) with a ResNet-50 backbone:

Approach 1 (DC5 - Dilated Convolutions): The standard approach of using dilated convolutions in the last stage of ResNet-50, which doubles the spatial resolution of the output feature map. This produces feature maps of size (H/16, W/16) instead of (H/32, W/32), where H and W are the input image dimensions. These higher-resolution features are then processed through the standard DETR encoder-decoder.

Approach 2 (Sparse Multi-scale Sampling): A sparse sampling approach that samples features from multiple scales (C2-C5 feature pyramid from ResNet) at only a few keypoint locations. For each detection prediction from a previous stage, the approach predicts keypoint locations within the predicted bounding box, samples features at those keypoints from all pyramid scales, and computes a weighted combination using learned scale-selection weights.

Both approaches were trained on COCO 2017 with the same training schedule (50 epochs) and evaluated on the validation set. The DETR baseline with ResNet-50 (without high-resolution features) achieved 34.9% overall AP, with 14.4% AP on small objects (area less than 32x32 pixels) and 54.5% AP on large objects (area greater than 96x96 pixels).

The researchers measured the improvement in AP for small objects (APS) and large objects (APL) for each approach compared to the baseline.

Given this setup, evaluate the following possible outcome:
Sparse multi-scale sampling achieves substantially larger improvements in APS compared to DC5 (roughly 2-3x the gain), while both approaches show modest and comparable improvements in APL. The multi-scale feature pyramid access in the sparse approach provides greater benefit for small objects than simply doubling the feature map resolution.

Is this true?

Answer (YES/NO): NO